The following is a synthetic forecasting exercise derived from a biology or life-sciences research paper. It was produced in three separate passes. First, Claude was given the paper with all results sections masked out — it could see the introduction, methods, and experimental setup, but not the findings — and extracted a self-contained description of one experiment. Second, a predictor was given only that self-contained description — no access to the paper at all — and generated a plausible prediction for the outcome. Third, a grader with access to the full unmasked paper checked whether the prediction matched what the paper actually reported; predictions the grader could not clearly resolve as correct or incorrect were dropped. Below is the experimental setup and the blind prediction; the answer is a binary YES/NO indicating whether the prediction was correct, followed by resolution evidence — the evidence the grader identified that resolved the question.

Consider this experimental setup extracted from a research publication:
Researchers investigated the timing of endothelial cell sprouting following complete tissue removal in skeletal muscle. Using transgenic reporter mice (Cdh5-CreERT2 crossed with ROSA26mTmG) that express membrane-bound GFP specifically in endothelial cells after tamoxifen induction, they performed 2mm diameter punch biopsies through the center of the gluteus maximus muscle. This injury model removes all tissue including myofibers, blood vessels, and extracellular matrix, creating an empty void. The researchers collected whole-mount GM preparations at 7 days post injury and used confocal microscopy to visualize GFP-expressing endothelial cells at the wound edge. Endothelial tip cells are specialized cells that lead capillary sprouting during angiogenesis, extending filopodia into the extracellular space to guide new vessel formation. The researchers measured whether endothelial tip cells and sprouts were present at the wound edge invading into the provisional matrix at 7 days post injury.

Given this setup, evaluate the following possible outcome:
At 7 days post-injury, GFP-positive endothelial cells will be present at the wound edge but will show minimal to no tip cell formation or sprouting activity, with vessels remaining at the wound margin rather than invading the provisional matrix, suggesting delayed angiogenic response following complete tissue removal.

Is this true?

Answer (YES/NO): NO